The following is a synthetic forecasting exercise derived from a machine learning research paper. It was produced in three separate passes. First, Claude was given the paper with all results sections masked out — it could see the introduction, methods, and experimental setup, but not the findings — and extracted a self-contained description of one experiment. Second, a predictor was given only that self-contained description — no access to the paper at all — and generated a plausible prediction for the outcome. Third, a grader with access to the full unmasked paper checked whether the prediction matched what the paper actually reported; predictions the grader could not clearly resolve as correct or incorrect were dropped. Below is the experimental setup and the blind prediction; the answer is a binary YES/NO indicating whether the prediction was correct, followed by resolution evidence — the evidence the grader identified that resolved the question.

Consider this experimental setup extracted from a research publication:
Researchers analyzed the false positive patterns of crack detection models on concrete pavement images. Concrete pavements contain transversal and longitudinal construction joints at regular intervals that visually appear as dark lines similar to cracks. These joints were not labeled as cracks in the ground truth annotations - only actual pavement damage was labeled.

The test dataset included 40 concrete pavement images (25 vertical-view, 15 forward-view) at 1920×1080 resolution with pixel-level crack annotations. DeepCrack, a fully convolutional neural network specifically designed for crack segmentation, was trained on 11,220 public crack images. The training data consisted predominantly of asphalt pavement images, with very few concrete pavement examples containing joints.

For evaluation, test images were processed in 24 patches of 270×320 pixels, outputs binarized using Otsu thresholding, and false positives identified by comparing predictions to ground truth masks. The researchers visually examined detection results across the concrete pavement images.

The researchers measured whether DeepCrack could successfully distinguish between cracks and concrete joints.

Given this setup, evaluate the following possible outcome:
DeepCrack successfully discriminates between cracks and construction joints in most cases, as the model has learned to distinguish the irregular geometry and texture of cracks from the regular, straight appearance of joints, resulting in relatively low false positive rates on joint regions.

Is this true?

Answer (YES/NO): NO